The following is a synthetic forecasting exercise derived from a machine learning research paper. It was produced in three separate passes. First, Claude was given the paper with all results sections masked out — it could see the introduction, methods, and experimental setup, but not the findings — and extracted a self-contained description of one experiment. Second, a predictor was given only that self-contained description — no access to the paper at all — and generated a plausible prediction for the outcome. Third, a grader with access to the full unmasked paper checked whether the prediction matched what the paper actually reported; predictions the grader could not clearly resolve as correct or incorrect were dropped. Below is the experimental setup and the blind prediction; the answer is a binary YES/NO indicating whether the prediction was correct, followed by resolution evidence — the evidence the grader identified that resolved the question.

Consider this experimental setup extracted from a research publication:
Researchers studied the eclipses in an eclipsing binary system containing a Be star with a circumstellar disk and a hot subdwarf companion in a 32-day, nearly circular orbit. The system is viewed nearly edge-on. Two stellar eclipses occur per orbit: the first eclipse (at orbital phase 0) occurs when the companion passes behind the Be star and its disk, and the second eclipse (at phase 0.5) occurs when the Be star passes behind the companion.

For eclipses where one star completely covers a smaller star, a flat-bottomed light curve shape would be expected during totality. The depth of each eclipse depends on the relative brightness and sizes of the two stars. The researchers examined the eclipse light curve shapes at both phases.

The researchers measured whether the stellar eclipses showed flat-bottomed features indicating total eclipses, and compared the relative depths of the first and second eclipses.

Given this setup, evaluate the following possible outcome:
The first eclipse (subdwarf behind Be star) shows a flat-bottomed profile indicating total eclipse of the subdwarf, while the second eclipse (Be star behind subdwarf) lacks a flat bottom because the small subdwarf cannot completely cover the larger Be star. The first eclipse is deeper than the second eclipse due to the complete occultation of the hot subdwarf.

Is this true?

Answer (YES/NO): NO